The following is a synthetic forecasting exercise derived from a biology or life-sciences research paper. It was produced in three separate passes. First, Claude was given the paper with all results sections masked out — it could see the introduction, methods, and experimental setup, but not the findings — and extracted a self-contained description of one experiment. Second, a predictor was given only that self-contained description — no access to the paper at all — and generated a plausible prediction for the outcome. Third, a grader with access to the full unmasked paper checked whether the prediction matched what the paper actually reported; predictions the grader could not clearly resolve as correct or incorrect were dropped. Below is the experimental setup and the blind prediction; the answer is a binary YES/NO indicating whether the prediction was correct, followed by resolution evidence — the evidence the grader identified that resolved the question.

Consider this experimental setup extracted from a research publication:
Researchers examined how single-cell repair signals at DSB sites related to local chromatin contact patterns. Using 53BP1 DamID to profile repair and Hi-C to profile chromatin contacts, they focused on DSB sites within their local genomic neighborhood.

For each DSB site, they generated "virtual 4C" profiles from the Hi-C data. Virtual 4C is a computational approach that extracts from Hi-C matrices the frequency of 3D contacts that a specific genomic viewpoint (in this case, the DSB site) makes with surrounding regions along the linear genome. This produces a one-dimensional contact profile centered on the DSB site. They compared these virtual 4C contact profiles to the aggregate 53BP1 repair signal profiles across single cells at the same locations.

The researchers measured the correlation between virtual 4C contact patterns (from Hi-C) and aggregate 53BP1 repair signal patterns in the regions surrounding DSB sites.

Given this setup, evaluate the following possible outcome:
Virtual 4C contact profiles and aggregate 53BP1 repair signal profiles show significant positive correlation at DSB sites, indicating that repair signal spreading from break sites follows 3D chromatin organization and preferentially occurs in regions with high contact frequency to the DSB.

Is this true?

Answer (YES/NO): YES